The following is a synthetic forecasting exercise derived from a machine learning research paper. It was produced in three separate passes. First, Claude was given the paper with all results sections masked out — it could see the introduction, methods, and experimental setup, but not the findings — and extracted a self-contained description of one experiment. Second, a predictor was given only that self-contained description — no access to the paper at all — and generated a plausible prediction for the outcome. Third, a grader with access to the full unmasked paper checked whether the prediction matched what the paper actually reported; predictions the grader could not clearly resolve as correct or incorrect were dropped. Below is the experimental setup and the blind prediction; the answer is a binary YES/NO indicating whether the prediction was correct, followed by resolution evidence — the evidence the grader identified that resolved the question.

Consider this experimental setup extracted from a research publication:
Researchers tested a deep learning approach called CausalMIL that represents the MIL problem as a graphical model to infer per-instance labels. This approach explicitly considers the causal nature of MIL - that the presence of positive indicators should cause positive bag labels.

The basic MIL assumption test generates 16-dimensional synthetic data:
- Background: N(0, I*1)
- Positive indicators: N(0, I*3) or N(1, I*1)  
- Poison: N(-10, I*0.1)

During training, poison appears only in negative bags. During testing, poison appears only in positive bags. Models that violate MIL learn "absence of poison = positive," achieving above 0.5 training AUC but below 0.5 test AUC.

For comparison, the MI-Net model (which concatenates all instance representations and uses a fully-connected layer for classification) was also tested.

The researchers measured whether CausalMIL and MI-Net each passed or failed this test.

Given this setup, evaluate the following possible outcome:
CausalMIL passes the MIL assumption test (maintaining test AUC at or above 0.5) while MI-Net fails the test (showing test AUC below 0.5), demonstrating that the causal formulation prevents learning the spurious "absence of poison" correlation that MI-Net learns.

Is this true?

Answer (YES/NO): YES